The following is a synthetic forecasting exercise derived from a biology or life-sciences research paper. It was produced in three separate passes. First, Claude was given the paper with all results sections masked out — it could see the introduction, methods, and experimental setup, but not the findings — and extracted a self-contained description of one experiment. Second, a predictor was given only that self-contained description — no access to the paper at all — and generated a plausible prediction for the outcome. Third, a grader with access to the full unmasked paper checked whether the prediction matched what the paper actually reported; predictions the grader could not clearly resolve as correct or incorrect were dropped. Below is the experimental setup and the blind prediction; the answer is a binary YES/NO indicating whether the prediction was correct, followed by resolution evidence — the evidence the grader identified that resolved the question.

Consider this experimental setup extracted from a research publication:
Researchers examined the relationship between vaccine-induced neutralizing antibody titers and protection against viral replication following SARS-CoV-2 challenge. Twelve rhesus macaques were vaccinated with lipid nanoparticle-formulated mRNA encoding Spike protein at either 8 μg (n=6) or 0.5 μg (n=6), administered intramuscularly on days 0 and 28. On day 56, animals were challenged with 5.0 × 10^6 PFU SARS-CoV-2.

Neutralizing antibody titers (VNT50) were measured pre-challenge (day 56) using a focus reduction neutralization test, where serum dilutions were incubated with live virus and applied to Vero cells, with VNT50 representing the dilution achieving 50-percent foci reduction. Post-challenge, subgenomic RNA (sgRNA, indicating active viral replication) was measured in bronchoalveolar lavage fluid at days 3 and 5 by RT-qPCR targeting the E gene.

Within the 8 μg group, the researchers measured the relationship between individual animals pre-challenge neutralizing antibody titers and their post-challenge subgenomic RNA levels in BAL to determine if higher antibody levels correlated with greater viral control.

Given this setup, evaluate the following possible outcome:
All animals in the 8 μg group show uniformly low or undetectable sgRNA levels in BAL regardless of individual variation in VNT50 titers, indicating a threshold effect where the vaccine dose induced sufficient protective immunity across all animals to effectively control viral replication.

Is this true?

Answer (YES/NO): YES